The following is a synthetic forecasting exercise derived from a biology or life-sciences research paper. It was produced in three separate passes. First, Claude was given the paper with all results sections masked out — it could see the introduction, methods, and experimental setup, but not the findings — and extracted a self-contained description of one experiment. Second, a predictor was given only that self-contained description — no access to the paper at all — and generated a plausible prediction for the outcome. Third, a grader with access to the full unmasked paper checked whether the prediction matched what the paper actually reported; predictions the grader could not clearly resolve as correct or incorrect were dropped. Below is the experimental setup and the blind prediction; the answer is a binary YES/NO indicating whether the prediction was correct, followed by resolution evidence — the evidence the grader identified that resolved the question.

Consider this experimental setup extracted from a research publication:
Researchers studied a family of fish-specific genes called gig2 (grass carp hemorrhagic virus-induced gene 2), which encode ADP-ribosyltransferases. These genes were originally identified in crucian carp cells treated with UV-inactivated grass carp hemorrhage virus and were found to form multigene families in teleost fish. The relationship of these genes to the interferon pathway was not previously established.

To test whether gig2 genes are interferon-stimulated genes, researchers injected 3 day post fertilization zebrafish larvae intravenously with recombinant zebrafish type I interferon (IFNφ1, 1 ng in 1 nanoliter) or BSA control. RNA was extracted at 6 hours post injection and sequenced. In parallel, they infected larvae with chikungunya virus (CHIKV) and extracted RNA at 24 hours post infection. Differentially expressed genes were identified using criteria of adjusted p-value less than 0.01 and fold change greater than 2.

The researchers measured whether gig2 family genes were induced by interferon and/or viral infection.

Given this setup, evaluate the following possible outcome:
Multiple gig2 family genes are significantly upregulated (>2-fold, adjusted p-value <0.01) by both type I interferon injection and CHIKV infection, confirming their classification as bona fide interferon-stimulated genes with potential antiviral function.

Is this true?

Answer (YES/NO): NO